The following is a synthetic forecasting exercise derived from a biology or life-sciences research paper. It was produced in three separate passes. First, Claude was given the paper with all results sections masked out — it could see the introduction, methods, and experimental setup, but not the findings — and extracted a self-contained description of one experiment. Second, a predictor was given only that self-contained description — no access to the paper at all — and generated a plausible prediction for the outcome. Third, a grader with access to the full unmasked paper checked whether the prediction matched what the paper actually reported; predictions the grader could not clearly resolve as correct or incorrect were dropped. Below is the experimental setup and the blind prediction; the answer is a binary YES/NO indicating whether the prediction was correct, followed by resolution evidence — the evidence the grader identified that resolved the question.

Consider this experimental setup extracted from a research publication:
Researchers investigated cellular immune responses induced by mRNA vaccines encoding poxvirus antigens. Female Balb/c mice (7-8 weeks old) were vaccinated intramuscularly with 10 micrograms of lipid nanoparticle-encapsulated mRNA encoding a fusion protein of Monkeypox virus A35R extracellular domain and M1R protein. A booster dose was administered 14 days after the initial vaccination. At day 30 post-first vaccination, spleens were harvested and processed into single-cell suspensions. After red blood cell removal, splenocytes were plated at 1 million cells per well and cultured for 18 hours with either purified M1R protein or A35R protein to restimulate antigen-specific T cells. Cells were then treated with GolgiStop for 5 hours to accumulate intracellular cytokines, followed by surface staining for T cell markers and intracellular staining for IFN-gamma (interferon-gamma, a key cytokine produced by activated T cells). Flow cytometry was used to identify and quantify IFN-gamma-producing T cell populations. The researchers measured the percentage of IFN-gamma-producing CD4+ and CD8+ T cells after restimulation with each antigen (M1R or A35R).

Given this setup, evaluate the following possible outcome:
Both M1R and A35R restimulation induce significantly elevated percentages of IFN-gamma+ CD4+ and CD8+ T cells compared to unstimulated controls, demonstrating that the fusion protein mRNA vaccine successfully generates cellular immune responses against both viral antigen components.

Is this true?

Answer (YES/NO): NO